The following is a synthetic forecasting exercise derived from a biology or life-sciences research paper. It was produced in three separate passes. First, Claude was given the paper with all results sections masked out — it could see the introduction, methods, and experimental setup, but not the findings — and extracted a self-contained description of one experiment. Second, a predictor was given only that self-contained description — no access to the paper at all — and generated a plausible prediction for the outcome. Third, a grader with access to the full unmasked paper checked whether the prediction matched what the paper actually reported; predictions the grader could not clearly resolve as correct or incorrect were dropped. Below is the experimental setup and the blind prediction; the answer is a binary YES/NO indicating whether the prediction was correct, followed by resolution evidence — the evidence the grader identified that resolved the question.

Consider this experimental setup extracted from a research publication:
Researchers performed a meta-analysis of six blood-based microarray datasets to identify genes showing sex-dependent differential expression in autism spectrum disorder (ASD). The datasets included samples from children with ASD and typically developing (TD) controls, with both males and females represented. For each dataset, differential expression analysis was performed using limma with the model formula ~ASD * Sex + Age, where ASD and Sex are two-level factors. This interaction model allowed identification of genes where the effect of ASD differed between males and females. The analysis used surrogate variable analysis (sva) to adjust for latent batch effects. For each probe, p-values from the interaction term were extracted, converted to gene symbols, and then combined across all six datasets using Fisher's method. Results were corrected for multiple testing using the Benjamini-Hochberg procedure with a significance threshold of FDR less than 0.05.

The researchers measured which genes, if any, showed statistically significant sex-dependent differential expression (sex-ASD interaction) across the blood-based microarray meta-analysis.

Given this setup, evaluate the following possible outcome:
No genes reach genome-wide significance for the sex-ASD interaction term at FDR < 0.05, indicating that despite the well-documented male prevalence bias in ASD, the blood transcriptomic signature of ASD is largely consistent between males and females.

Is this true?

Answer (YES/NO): NO